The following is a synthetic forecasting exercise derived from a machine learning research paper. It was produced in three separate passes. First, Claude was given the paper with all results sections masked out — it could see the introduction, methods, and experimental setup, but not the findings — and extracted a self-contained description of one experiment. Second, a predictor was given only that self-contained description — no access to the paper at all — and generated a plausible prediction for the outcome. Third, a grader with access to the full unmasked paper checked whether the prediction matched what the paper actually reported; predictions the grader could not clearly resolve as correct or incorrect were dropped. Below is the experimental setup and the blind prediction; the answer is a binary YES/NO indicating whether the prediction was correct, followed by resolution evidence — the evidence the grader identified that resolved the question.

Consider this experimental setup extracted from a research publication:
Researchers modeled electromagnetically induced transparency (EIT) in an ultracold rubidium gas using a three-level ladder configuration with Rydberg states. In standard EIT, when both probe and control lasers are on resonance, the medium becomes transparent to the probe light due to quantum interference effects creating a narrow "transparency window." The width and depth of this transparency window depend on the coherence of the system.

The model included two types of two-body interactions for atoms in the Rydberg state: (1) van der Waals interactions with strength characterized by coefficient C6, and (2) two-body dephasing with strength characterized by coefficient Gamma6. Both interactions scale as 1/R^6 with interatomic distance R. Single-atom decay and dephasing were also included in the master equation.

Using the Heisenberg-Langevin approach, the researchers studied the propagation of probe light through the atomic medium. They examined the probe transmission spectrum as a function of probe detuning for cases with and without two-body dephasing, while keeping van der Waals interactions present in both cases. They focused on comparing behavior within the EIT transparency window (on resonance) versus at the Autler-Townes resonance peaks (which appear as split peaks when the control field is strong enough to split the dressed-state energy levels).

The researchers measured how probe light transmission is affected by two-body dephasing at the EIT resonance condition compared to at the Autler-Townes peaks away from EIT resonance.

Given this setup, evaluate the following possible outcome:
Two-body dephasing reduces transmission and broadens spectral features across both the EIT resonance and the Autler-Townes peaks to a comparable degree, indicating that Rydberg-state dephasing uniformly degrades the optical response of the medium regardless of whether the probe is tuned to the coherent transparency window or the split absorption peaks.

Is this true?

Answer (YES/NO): NO